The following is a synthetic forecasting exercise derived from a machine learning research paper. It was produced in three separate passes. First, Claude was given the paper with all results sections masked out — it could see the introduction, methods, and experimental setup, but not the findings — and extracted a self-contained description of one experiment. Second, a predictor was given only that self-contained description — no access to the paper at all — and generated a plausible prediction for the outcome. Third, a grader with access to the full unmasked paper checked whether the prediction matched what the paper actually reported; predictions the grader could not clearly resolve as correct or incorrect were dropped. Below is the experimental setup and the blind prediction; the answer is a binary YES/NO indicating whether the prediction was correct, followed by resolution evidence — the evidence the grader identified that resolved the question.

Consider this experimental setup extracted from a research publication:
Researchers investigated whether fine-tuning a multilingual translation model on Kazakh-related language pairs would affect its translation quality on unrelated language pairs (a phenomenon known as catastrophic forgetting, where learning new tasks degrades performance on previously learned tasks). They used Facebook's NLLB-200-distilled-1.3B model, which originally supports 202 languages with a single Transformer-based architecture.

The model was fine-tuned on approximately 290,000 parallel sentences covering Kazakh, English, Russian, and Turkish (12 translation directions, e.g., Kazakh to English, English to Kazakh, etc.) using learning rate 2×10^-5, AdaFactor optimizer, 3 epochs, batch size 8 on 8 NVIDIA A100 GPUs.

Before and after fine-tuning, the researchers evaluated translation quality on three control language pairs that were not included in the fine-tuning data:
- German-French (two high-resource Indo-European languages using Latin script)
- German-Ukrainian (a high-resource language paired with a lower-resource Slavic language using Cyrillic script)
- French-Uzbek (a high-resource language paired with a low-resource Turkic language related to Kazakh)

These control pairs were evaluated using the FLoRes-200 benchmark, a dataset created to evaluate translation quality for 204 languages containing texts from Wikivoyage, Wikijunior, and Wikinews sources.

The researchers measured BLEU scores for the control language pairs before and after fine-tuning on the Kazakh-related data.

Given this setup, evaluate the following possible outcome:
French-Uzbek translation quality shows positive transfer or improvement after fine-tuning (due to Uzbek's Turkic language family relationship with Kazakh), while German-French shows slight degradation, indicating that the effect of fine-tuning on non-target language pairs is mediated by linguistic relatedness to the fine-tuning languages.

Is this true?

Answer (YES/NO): NO